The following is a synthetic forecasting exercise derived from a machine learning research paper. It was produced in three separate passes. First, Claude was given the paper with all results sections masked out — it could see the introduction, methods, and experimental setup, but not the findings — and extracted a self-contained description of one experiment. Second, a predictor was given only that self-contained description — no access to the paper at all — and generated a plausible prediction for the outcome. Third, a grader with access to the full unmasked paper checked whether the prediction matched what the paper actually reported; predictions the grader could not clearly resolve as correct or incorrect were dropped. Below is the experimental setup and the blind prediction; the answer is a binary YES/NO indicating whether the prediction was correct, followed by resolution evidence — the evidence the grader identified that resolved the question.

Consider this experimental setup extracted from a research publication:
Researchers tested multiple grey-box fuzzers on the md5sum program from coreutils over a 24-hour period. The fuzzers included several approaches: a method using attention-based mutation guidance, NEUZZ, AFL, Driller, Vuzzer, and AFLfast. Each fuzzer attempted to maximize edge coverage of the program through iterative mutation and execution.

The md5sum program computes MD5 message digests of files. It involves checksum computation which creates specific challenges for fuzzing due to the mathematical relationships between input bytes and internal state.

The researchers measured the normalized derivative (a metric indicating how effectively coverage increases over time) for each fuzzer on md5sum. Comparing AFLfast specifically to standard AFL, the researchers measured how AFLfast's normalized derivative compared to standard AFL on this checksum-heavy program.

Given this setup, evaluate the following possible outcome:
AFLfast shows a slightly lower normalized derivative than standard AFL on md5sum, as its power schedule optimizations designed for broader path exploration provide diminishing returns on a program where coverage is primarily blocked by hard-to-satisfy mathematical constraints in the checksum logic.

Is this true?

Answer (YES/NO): NO